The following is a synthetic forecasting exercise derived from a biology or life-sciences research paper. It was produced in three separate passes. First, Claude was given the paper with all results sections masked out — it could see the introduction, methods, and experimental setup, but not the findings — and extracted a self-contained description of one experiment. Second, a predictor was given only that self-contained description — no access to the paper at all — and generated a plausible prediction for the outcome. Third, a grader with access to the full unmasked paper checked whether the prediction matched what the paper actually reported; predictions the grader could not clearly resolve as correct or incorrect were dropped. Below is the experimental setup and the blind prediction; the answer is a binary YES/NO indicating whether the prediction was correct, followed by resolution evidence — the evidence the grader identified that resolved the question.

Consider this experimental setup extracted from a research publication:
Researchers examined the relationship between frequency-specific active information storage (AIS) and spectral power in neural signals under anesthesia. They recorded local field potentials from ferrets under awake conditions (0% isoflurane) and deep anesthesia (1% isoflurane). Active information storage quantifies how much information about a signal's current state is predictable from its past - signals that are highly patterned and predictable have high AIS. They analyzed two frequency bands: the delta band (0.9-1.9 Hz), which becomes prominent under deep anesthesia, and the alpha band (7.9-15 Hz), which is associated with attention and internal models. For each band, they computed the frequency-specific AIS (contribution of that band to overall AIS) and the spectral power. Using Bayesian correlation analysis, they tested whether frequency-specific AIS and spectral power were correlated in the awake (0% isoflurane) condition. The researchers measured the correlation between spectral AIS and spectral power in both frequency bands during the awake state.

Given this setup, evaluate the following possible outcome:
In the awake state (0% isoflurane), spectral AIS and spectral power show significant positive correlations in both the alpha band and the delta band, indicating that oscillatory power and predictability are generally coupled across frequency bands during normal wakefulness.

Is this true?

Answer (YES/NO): NO